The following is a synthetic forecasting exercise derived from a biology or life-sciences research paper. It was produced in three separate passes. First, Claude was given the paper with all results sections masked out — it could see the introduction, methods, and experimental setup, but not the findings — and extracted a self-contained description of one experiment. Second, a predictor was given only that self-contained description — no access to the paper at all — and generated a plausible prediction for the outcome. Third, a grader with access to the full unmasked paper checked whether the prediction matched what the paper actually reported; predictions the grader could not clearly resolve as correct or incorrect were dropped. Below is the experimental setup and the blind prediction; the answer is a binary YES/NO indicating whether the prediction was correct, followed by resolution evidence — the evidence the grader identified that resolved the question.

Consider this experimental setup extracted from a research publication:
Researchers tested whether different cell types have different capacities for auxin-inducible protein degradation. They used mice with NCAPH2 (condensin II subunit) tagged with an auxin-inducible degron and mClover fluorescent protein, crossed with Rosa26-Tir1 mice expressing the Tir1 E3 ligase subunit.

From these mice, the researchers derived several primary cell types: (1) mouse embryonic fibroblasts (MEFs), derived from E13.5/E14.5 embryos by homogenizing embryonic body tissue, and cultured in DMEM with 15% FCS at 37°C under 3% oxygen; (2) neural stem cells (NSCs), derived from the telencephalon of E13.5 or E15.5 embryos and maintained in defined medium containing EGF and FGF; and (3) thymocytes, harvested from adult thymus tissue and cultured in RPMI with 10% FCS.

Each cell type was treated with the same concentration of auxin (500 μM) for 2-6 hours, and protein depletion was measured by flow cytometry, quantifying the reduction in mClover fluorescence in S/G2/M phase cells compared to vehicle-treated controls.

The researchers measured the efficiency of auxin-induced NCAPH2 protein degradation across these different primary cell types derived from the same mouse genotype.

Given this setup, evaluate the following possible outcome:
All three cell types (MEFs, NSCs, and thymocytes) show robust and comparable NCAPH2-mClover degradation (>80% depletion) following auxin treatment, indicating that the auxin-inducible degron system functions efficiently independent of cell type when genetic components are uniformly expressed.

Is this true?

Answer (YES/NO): YES